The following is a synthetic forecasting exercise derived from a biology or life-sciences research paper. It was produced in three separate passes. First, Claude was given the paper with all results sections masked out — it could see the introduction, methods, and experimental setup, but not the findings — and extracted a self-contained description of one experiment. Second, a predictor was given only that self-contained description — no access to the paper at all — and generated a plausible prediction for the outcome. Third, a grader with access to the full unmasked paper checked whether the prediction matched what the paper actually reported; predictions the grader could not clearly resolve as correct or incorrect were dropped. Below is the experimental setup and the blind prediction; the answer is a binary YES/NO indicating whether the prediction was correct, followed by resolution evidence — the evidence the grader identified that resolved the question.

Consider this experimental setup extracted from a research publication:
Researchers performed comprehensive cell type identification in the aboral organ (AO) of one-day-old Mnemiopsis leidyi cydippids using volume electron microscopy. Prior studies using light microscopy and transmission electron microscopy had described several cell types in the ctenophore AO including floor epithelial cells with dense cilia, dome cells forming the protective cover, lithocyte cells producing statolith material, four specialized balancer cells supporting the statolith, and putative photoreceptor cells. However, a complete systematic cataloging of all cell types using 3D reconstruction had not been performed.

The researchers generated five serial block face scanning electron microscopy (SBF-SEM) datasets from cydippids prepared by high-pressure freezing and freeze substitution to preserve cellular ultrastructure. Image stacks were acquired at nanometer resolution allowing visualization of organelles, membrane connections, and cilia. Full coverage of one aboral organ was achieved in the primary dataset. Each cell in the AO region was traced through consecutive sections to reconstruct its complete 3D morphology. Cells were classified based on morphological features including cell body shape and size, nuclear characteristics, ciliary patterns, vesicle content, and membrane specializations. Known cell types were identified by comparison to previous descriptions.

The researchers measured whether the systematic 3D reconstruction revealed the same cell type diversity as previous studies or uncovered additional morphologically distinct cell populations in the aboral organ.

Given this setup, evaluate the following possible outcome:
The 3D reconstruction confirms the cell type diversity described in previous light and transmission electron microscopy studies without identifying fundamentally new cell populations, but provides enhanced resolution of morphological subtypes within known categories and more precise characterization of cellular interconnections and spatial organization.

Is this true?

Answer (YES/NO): NO